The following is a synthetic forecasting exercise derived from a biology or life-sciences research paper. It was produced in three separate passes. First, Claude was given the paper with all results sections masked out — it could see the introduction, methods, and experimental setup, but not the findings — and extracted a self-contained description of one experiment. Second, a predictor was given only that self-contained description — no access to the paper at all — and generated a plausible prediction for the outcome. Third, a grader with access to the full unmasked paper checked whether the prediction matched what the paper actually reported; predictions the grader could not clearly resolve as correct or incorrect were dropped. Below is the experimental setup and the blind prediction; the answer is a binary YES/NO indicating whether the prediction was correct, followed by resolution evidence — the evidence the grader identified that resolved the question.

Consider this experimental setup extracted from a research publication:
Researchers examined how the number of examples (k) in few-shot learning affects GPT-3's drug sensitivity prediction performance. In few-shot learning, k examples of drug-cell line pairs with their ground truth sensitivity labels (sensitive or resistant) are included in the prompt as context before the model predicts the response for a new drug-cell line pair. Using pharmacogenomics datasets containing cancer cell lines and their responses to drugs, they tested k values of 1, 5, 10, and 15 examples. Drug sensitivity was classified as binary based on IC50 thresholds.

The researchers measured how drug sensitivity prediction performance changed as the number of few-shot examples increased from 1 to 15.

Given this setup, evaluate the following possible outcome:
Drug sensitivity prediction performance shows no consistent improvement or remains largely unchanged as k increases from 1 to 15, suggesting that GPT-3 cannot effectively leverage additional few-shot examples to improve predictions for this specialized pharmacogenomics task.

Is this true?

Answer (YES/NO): NO